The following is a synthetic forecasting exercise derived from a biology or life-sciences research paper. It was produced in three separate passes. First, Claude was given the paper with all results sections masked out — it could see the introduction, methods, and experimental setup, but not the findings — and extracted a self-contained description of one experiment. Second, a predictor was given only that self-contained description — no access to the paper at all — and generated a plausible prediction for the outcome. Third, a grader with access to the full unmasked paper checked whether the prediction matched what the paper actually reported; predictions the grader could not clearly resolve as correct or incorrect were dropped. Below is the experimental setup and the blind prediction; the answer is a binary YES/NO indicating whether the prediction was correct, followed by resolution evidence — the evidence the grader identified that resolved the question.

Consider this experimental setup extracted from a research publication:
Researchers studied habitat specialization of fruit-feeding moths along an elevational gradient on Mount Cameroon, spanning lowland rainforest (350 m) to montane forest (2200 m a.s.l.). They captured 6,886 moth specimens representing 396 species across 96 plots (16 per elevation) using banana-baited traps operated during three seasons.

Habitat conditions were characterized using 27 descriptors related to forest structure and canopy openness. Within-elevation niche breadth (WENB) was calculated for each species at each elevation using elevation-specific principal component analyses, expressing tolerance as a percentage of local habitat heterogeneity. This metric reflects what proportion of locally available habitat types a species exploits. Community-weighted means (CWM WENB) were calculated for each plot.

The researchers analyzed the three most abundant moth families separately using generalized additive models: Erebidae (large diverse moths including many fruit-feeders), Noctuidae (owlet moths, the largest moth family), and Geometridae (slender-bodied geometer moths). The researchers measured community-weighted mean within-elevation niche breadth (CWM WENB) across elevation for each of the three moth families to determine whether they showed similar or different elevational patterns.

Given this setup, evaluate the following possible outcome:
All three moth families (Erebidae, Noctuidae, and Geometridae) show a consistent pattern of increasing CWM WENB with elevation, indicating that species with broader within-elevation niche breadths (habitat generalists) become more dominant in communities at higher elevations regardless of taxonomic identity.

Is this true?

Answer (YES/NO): NO